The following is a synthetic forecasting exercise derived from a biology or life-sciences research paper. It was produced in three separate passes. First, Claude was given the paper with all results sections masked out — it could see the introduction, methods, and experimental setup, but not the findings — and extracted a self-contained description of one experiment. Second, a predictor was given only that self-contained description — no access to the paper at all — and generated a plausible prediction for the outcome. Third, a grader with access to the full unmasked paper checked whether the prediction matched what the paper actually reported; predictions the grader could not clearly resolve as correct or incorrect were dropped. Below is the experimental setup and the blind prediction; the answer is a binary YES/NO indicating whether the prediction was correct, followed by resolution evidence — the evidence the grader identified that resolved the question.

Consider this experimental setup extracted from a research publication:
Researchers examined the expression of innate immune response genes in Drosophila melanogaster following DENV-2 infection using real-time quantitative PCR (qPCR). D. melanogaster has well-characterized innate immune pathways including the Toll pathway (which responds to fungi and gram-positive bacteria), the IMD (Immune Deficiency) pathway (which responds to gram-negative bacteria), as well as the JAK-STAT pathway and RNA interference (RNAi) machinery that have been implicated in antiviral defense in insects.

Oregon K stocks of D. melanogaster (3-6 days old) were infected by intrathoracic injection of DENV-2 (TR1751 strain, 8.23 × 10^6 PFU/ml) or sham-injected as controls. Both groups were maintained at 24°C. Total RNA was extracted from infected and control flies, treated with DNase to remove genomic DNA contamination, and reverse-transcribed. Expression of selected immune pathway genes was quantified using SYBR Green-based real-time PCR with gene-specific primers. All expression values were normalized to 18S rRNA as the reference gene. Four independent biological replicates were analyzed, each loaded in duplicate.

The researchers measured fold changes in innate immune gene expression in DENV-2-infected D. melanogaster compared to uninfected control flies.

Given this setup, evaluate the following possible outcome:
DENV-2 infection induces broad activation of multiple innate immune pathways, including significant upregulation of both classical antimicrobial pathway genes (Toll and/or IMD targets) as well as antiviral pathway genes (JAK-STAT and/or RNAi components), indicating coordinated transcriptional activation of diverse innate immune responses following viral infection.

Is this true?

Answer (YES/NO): YES